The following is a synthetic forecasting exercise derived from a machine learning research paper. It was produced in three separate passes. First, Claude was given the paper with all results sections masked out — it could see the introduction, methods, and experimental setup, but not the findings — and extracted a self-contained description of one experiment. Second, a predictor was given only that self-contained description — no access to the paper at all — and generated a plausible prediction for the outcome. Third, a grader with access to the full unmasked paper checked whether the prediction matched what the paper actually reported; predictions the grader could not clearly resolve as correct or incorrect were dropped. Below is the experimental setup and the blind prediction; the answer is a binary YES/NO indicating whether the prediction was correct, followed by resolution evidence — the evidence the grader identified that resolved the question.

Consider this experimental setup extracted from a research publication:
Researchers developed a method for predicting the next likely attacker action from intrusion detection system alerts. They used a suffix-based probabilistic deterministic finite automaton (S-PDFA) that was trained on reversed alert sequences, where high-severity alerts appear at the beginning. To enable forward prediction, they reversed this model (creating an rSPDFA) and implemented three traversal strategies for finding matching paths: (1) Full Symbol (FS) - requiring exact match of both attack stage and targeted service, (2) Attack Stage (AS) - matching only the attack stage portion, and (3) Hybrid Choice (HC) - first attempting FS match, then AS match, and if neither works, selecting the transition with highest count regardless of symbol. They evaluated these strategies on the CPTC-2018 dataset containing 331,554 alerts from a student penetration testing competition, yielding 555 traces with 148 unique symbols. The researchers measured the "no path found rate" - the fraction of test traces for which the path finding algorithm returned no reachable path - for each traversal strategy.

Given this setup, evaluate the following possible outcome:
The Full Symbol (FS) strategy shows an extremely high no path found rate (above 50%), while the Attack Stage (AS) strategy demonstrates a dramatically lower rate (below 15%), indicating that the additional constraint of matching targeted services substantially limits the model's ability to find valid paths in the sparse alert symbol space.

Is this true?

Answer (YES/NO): NO